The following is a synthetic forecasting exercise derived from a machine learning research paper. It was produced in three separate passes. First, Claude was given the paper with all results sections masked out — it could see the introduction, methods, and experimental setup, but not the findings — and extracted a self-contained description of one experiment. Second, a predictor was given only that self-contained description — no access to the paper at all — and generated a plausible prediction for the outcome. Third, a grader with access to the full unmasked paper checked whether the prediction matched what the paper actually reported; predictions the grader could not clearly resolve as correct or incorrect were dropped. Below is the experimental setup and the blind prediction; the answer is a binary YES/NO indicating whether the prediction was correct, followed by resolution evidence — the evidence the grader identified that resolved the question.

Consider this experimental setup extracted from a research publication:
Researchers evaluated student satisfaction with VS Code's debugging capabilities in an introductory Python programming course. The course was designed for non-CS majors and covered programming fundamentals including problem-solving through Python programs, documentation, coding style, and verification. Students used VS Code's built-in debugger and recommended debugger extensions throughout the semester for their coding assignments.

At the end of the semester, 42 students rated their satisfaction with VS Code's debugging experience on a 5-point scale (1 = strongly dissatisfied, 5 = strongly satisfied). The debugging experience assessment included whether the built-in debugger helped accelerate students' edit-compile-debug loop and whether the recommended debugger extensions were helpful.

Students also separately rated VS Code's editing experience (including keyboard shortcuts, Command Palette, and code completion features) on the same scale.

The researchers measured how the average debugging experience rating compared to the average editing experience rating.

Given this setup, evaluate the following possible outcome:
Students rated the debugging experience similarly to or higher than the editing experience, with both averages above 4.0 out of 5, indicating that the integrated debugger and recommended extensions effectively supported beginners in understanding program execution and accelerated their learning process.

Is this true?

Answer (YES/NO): YES